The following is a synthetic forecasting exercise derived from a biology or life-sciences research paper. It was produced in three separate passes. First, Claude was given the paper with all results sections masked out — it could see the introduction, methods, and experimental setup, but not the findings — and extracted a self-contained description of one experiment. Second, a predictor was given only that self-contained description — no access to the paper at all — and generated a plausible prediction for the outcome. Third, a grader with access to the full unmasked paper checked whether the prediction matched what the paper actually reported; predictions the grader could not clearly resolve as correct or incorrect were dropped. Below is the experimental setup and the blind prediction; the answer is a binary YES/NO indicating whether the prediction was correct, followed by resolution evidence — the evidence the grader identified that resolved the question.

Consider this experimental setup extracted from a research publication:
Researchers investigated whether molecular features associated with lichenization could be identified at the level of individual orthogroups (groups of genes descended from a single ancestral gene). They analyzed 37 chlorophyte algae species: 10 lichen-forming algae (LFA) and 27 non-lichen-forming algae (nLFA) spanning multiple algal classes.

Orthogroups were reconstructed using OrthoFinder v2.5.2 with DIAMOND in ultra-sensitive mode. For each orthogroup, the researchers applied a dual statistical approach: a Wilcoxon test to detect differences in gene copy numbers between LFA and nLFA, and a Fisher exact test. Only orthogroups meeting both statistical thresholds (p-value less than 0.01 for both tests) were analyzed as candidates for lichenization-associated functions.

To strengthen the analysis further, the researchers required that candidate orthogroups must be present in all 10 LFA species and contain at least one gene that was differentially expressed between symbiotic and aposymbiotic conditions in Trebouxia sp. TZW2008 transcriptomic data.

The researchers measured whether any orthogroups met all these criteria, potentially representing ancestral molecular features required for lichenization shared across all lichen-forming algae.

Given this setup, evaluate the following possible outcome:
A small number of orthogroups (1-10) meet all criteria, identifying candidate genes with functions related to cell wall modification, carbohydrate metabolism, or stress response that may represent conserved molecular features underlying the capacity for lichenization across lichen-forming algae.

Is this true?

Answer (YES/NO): NO